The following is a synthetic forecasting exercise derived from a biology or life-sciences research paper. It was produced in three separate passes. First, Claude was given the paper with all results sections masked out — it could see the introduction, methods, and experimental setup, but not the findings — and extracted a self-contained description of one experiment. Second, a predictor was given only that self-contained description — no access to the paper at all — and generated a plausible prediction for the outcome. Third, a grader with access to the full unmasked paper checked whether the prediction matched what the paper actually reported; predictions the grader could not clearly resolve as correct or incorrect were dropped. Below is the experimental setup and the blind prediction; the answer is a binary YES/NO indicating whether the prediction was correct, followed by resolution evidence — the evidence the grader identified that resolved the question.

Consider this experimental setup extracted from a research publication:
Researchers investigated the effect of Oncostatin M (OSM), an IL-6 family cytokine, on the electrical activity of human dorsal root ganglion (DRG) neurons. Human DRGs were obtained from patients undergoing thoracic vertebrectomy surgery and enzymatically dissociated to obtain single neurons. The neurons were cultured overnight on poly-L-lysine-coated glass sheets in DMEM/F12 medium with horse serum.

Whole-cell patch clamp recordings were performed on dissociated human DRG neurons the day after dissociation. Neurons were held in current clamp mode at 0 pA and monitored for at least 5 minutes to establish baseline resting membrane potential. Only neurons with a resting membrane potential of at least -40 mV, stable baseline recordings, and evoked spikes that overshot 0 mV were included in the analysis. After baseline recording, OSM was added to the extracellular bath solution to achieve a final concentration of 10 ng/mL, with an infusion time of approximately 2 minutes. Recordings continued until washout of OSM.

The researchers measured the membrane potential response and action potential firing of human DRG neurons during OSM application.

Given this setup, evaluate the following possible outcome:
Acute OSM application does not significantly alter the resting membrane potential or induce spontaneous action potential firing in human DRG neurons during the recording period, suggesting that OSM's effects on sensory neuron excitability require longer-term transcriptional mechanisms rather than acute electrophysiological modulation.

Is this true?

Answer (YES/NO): NO